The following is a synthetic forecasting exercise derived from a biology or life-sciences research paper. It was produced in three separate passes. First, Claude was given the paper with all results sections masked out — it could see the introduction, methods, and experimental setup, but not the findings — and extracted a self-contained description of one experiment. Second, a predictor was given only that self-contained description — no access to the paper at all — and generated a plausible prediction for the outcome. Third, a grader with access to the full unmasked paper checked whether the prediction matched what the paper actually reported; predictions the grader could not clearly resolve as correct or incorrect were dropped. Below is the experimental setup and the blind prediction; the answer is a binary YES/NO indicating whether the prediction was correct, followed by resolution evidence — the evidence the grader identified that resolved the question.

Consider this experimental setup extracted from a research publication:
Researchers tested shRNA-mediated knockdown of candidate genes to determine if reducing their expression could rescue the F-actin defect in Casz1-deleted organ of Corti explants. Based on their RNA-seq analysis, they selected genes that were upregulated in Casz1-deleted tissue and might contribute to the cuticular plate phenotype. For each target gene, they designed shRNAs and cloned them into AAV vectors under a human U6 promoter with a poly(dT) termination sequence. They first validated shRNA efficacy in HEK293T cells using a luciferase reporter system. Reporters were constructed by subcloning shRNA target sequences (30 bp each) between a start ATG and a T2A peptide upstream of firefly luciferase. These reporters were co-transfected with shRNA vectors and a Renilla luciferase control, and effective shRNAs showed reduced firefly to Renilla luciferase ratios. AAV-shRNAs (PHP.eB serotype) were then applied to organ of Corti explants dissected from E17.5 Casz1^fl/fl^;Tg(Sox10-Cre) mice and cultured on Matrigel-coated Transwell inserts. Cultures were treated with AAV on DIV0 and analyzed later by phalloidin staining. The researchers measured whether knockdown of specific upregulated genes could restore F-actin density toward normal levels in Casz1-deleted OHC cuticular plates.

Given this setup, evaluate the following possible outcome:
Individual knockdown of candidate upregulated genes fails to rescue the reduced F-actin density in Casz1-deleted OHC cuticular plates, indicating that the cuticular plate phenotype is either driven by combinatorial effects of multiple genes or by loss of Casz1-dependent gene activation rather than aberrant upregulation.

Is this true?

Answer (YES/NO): NO